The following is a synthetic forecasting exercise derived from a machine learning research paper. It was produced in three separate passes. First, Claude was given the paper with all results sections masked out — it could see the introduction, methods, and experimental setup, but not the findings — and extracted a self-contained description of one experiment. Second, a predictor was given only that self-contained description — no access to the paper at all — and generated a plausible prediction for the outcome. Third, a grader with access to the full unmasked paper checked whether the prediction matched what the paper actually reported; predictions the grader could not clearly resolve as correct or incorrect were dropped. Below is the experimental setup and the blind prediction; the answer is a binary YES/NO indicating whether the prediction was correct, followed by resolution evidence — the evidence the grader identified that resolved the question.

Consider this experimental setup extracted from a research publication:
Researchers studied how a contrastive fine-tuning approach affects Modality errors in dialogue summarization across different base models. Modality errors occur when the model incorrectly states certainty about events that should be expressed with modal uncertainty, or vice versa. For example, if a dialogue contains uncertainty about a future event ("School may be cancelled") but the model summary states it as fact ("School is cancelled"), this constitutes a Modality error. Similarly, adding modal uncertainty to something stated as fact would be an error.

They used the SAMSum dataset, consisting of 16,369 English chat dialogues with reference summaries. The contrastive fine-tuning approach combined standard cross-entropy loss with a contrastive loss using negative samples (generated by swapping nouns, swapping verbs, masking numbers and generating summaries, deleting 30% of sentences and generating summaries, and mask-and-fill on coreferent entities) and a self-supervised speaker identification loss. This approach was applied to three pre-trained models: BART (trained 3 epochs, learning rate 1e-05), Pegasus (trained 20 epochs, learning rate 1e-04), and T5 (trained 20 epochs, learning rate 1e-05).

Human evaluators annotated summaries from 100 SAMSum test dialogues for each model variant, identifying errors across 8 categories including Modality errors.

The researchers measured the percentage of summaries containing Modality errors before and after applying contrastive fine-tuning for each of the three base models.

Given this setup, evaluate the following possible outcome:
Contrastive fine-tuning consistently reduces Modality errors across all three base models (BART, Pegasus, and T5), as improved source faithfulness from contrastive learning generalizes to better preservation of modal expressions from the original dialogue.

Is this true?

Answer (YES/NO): NO